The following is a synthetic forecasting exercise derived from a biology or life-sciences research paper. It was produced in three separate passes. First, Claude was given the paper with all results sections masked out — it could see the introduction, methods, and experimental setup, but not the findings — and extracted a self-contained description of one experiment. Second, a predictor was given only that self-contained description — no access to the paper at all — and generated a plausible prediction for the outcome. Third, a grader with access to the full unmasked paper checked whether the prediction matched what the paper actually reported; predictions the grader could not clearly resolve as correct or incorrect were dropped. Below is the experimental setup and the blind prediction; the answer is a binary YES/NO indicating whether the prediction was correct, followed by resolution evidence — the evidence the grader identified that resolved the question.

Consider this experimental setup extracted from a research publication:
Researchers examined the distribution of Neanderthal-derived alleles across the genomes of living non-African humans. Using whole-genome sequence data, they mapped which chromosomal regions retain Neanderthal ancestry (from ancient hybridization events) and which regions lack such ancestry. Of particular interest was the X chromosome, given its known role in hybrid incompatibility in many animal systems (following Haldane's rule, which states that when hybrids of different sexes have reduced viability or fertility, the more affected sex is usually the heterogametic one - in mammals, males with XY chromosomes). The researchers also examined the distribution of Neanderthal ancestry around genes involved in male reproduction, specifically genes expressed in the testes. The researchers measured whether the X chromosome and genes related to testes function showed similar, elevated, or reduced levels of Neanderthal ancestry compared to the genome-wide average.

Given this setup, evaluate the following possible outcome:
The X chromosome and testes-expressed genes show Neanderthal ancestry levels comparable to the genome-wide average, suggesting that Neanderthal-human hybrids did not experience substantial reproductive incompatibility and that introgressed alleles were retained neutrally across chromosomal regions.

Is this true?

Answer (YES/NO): NO